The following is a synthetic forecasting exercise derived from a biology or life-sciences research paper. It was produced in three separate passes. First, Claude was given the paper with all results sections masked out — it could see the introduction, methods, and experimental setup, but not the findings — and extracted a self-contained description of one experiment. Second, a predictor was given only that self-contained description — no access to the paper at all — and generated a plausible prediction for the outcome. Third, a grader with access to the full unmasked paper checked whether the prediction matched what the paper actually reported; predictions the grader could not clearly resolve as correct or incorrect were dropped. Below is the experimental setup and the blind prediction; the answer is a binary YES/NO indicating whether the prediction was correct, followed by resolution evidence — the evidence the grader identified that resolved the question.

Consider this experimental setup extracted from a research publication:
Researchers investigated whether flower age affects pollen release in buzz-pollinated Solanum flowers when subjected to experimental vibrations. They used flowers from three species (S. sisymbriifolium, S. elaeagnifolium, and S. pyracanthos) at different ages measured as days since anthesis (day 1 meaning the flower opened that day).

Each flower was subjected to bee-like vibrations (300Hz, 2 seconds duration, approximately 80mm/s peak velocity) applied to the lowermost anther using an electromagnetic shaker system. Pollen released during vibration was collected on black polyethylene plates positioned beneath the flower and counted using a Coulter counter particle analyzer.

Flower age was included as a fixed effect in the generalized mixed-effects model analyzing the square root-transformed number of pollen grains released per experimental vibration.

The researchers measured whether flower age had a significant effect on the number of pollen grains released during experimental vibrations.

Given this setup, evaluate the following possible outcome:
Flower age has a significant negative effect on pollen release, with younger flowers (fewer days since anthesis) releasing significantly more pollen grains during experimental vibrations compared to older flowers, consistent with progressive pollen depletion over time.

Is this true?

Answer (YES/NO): NO